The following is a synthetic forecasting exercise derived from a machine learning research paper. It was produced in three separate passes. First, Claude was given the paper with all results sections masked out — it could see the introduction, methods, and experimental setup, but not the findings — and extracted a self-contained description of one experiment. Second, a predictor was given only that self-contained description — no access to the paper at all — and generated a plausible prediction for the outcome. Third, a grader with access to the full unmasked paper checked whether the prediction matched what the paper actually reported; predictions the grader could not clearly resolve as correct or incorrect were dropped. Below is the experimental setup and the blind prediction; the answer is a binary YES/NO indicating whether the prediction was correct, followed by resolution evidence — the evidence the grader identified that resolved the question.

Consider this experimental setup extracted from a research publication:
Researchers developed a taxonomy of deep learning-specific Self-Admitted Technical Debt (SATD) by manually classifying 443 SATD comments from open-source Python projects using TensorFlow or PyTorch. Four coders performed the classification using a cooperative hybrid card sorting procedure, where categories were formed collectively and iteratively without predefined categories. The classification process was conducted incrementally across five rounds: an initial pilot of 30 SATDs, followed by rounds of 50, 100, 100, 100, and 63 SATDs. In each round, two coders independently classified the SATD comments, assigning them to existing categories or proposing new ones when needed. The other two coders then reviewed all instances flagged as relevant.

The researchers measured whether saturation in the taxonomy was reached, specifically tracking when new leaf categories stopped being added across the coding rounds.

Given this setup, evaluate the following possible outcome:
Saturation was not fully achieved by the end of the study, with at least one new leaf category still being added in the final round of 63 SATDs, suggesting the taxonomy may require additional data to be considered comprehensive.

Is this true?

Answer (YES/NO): NO